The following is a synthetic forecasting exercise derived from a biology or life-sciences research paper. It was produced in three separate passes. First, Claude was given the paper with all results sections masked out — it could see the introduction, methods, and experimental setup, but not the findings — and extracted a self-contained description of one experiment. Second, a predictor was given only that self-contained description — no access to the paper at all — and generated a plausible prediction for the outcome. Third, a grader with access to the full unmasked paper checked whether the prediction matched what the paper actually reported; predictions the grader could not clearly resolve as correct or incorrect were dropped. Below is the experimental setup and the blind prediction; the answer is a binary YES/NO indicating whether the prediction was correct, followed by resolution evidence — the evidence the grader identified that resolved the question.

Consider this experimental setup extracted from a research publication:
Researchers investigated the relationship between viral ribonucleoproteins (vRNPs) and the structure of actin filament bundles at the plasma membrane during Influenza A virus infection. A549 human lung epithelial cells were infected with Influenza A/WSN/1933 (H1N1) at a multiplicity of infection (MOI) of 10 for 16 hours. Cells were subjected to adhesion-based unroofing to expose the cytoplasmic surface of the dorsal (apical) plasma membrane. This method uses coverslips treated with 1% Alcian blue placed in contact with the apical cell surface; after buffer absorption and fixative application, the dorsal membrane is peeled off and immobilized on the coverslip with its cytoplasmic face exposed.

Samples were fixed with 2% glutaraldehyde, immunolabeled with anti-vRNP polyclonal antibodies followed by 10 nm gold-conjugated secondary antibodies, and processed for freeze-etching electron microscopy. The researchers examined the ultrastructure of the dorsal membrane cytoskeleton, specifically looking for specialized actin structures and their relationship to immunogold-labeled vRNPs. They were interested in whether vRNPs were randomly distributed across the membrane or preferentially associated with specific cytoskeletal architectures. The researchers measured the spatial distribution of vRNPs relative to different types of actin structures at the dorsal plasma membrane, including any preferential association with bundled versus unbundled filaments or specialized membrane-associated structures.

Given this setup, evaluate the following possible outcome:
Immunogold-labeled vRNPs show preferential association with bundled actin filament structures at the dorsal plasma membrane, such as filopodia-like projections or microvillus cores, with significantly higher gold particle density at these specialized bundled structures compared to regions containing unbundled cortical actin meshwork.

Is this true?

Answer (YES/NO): NO